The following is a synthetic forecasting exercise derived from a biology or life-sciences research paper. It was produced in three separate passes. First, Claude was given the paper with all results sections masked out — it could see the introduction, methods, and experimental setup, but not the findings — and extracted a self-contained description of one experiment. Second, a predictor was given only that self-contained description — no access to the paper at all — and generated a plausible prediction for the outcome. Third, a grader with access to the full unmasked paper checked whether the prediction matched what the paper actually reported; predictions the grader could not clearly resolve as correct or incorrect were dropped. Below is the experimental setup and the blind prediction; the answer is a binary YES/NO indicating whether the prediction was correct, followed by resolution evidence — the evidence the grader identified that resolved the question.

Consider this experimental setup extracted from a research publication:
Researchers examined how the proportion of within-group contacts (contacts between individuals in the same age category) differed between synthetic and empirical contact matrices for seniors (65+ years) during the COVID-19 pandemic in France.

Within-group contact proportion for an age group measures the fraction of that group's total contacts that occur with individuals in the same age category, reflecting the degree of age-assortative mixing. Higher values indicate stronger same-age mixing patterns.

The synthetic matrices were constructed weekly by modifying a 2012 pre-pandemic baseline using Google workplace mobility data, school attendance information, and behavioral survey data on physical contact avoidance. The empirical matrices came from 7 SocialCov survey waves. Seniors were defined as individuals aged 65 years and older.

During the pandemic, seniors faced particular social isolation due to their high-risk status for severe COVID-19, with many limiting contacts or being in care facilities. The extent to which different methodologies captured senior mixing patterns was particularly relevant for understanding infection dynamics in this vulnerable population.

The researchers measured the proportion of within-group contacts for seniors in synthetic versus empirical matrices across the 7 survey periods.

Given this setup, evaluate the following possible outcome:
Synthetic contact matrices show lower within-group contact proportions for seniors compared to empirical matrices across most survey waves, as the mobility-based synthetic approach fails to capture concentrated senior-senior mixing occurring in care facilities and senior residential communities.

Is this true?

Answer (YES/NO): NO